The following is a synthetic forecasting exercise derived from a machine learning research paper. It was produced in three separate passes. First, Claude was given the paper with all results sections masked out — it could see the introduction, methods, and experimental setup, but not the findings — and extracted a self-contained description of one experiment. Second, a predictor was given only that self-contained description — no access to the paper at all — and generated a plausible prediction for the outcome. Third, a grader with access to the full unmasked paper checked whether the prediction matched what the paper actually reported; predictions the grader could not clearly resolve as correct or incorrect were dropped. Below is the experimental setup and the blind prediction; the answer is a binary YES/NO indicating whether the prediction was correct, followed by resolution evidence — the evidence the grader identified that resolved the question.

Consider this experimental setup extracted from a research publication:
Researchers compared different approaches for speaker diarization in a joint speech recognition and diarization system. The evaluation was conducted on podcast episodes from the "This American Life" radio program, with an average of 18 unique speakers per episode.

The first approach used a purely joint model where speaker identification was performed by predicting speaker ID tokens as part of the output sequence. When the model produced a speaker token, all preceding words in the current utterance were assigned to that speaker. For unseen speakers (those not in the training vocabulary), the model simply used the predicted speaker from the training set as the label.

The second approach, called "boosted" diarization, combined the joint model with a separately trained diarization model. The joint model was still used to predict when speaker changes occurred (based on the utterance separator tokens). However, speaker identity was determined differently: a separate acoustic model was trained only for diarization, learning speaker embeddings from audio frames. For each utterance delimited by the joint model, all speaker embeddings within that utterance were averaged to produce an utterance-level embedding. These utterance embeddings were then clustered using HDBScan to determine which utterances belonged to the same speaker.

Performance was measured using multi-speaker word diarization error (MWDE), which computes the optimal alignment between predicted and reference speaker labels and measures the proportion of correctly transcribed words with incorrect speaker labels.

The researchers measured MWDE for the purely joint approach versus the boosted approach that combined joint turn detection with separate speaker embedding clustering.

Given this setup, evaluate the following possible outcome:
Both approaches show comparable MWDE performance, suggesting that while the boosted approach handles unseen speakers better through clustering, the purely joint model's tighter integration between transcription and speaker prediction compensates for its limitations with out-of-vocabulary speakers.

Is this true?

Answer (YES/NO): NO